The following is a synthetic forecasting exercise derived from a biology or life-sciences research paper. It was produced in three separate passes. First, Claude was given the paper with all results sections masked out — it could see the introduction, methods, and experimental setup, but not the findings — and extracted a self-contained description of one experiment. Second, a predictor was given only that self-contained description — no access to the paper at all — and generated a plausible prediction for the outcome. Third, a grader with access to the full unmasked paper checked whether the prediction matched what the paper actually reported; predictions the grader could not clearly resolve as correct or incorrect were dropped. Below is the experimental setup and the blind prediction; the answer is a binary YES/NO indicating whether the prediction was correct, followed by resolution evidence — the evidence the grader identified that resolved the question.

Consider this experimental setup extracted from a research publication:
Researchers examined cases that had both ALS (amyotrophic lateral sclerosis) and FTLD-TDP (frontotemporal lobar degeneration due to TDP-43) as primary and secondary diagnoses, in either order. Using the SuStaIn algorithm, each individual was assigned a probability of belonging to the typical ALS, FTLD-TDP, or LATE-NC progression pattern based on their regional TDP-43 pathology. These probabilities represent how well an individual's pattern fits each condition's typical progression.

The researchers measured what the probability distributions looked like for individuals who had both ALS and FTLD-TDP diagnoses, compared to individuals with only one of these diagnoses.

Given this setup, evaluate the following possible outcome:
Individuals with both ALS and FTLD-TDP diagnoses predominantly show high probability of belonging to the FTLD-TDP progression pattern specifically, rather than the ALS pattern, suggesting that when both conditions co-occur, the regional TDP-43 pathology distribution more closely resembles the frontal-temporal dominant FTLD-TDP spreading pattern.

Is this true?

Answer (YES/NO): NO